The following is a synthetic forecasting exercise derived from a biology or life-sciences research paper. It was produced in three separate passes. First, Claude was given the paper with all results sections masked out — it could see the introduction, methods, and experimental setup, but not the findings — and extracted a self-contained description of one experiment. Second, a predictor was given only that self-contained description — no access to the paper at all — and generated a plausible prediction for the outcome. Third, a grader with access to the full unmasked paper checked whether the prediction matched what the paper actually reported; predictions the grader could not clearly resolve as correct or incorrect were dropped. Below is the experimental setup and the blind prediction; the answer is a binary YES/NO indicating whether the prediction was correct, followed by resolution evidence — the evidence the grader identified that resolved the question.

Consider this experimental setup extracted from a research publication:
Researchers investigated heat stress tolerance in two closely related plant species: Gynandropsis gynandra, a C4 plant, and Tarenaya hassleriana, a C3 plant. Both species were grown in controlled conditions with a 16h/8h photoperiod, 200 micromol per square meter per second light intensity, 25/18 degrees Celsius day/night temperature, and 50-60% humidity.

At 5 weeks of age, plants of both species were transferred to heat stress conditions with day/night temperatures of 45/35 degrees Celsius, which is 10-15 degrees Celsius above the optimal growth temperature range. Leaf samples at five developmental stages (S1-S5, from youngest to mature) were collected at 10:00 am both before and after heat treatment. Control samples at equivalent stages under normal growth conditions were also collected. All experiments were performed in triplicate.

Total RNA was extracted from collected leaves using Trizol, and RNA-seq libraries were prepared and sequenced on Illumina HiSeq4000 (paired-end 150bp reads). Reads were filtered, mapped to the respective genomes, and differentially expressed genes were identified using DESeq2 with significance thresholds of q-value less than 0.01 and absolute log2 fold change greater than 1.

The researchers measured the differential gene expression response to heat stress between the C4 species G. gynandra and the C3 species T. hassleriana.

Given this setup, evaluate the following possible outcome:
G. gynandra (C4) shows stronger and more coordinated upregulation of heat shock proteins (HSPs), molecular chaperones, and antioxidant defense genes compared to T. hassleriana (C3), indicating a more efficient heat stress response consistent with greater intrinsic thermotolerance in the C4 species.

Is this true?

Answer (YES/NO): NO